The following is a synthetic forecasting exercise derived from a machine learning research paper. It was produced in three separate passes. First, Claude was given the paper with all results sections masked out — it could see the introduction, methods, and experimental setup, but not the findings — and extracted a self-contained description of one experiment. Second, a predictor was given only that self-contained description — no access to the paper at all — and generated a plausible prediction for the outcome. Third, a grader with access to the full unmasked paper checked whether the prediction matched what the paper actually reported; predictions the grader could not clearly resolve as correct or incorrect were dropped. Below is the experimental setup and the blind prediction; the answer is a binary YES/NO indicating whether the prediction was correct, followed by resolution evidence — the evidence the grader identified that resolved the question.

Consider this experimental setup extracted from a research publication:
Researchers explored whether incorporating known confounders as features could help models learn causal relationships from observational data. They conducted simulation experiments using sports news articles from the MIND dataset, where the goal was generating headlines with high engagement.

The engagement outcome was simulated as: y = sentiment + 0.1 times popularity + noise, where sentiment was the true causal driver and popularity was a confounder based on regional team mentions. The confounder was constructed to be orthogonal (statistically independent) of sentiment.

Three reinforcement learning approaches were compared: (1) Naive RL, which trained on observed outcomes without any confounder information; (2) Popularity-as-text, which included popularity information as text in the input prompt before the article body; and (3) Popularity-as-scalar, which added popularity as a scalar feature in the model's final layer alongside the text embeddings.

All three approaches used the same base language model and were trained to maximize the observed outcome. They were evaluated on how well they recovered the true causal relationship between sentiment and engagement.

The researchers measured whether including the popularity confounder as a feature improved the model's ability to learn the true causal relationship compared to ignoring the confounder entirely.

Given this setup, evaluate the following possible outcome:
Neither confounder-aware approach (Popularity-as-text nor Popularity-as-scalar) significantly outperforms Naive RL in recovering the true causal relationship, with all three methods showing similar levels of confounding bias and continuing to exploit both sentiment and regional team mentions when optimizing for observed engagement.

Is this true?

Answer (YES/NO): NO